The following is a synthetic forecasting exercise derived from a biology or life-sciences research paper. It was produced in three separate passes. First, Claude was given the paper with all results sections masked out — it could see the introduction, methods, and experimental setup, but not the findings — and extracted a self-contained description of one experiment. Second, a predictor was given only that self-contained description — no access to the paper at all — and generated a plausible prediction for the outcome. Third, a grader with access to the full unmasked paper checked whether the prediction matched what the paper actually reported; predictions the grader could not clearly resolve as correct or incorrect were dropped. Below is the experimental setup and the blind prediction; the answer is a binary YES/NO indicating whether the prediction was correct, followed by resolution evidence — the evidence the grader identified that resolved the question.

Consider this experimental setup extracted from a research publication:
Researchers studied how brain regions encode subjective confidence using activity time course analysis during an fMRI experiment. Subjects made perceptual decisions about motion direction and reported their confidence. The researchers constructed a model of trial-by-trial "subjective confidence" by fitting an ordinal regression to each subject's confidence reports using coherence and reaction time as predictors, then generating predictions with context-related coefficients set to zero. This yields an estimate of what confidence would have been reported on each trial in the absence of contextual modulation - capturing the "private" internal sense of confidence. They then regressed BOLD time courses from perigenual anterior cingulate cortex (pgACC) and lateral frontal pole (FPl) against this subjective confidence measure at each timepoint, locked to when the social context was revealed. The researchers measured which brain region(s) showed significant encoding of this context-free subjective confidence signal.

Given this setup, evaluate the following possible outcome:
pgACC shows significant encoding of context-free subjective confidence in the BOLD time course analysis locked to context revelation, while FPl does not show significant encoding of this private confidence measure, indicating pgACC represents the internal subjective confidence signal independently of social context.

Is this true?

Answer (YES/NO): NO